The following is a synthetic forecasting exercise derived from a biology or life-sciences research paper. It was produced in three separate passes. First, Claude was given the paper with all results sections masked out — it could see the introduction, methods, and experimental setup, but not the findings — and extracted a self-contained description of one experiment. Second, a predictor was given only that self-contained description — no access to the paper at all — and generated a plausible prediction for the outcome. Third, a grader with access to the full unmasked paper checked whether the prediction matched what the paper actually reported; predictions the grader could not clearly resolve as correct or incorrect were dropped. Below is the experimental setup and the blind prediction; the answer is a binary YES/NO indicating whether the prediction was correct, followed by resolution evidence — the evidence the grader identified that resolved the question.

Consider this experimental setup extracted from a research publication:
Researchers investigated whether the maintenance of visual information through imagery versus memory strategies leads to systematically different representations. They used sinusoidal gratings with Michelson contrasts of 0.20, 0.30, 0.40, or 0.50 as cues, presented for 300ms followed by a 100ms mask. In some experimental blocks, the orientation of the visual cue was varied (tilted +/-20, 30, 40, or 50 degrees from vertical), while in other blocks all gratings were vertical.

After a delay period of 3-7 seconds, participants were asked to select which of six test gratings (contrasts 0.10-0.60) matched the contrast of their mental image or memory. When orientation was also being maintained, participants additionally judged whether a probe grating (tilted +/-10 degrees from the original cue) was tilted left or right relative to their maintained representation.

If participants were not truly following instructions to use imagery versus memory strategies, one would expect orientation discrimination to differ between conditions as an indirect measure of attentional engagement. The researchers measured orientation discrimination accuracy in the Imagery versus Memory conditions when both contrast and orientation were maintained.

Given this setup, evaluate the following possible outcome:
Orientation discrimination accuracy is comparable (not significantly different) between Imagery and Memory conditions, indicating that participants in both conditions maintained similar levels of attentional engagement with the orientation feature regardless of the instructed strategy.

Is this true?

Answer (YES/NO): YES